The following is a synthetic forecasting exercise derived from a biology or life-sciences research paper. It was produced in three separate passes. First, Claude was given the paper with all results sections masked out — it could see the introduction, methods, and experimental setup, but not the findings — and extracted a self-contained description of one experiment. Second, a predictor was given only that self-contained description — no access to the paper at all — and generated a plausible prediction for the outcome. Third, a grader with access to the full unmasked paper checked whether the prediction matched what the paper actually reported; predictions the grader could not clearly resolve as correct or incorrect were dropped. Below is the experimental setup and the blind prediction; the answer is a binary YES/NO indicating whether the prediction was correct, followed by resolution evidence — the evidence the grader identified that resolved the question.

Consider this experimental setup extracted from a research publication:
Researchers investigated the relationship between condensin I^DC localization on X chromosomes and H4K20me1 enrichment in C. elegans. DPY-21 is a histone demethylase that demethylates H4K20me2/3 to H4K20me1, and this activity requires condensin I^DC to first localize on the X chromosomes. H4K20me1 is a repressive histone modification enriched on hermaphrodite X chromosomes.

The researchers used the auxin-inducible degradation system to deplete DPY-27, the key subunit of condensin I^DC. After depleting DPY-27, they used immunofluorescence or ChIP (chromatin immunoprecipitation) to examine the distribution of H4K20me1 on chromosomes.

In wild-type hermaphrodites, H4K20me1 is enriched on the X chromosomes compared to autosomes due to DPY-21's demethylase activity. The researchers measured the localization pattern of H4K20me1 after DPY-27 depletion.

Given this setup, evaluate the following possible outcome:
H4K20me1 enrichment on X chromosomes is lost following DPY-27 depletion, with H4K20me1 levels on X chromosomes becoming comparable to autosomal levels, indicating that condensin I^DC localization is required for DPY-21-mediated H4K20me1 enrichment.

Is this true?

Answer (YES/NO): YES